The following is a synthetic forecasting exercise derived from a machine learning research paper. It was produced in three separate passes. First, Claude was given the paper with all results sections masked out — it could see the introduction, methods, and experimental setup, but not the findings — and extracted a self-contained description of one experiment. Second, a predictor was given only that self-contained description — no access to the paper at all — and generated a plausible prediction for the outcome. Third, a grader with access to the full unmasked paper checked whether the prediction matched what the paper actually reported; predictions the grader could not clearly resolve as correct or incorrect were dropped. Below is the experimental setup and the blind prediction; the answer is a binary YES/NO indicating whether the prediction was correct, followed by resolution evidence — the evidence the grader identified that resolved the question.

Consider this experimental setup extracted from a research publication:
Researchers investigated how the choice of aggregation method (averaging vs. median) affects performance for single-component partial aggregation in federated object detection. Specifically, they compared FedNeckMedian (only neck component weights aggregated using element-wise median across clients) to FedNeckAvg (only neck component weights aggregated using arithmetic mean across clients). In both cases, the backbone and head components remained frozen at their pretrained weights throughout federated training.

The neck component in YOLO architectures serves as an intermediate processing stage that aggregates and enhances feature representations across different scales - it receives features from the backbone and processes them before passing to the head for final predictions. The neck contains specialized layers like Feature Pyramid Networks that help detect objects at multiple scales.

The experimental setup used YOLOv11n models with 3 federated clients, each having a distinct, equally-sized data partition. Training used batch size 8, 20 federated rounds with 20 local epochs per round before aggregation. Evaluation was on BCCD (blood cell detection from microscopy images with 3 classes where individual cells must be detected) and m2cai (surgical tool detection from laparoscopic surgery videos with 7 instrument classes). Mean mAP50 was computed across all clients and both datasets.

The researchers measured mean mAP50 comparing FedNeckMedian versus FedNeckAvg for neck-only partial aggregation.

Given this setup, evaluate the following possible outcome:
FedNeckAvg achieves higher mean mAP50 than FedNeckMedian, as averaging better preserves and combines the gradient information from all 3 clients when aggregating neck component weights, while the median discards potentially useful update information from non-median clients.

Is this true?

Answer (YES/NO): YES